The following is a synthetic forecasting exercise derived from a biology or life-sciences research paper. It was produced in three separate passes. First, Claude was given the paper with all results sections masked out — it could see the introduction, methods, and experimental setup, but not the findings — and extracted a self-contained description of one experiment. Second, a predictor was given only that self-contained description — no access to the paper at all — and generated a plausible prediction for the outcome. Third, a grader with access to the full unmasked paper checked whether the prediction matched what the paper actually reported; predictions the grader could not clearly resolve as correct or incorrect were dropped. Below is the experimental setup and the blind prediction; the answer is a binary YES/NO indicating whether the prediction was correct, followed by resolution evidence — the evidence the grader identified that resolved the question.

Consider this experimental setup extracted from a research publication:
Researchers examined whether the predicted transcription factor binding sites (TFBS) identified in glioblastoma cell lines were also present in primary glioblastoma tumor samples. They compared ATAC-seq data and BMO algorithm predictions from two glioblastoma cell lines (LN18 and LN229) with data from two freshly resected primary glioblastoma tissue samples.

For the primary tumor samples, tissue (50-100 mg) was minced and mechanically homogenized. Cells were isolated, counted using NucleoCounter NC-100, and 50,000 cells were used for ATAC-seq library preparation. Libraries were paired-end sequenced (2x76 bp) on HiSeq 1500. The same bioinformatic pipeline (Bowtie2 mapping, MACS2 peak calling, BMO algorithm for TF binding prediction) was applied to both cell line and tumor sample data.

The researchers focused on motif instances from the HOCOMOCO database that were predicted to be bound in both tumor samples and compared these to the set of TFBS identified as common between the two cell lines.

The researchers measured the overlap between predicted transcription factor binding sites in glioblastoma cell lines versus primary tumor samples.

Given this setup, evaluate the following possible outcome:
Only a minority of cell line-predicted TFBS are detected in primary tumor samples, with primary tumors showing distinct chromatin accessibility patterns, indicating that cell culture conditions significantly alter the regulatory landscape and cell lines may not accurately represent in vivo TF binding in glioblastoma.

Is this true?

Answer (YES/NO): NO